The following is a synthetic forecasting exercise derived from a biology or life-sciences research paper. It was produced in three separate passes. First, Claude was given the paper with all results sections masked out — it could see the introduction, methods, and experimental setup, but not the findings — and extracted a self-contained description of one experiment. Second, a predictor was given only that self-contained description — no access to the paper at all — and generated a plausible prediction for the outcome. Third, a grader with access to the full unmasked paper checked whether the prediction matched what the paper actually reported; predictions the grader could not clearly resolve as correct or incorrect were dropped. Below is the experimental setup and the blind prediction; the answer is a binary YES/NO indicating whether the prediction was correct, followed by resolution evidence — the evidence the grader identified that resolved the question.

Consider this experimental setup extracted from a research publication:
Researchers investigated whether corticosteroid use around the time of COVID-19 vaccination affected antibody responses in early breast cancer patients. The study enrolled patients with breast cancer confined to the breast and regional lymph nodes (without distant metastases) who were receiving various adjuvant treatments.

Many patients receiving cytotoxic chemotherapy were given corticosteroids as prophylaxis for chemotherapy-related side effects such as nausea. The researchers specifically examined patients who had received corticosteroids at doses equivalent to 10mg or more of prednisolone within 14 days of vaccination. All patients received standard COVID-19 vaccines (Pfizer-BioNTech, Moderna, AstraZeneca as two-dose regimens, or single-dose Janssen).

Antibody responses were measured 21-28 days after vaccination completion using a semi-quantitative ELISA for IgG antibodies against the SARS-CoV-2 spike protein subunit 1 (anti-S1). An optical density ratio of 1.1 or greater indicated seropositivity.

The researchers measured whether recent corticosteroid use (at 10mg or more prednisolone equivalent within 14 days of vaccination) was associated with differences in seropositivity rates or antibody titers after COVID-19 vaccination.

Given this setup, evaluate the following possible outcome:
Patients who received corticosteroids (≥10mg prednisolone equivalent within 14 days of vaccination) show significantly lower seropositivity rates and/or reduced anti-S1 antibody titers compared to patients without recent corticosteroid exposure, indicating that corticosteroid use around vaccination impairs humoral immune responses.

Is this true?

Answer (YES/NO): NO